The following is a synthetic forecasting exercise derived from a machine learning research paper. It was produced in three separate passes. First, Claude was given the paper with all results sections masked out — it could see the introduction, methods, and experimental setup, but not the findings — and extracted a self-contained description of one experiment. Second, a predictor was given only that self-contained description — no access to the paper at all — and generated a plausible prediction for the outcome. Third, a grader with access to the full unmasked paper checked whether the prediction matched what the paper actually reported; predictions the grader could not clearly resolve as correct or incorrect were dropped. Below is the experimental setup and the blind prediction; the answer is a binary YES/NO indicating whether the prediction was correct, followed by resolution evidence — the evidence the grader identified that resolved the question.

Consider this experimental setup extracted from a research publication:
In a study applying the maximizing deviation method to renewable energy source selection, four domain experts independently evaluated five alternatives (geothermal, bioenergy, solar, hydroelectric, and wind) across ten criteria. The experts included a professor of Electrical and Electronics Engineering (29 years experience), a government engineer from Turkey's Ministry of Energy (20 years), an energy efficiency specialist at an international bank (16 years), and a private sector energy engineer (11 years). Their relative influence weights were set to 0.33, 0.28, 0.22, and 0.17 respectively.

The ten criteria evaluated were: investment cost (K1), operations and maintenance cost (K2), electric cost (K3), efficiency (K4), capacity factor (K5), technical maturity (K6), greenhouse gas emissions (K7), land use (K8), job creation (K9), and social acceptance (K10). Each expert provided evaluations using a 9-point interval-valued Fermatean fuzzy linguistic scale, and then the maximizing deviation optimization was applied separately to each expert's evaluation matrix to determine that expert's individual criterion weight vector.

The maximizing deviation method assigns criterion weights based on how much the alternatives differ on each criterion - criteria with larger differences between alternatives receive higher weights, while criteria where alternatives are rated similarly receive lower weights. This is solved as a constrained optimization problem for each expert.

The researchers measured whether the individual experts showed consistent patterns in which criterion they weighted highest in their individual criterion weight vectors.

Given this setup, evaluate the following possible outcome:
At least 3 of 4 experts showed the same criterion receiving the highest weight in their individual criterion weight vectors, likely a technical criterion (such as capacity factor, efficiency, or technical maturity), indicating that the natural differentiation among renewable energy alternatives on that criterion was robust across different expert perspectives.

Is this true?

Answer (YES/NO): NO